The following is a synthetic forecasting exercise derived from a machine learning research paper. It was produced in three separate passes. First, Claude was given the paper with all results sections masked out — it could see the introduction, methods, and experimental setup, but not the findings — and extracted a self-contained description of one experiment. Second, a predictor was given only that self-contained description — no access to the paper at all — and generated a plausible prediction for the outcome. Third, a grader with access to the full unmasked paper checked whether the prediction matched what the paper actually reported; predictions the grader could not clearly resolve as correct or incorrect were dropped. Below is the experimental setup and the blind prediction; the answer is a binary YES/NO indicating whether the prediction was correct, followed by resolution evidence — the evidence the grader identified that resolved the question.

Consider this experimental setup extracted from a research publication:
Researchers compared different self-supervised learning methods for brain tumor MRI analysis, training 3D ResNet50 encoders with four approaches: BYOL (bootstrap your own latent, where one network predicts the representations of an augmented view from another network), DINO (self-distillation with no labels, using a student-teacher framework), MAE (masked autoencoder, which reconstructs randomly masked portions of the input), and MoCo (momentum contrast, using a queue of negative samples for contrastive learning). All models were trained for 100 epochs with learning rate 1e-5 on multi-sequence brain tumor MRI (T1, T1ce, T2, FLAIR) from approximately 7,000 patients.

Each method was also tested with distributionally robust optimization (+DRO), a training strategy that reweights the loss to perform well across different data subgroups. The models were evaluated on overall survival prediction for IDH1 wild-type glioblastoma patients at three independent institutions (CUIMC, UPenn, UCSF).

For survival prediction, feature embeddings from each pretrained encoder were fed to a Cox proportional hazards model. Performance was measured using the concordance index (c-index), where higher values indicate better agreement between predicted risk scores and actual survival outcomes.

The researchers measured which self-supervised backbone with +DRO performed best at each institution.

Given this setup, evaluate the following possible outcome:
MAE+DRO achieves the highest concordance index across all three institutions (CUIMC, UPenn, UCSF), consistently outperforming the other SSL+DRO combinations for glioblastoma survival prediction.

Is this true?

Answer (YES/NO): NO